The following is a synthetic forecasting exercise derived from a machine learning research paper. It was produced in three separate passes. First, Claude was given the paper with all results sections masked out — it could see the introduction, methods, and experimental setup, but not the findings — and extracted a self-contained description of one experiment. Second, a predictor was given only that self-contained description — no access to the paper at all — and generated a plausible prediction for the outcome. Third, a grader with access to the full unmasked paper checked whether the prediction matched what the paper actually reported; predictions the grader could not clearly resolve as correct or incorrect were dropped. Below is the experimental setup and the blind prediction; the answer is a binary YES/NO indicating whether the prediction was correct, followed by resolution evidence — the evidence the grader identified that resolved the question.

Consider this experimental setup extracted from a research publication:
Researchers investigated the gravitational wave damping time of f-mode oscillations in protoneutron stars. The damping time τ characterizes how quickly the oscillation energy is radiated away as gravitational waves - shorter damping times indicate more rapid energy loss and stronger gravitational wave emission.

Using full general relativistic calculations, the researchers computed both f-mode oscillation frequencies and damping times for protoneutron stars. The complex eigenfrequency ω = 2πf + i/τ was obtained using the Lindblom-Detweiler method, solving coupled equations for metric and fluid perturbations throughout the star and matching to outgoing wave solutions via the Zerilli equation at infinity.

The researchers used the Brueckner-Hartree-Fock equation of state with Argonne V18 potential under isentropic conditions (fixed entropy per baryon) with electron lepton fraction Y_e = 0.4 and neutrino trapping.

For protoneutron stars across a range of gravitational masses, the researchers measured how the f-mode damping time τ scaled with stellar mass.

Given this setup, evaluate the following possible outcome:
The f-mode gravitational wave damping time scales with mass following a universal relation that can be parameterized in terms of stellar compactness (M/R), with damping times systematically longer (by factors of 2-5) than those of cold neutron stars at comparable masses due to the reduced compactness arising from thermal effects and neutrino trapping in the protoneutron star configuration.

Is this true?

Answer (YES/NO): NO